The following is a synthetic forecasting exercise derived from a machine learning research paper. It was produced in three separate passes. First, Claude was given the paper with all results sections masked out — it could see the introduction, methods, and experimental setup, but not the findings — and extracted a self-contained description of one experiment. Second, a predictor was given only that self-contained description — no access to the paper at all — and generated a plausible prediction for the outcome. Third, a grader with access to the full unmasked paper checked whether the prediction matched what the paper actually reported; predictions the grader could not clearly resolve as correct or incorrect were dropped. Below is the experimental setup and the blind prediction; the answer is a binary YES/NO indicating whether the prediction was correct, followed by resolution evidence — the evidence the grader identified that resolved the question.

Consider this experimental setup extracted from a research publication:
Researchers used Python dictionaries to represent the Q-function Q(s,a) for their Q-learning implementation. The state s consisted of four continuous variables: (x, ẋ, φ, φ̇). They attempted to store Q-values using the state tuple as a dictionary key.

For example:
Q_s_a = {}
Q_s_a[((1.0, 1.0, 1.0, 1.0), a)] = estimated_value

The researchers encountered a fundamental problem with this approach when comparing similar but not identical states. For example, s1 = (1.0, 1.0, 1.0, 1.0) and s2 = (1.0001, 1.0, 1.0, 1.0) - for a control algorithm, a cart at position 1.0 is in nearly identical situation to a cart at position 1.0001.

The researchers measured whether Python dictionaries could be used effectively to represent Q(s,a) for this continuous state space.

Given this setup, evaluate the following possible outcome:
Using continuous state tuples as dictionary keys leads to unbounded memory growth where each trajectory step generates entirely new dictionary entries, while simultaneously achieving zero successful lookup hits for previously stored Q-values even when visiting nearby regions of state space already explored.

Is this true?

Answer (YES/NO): NO